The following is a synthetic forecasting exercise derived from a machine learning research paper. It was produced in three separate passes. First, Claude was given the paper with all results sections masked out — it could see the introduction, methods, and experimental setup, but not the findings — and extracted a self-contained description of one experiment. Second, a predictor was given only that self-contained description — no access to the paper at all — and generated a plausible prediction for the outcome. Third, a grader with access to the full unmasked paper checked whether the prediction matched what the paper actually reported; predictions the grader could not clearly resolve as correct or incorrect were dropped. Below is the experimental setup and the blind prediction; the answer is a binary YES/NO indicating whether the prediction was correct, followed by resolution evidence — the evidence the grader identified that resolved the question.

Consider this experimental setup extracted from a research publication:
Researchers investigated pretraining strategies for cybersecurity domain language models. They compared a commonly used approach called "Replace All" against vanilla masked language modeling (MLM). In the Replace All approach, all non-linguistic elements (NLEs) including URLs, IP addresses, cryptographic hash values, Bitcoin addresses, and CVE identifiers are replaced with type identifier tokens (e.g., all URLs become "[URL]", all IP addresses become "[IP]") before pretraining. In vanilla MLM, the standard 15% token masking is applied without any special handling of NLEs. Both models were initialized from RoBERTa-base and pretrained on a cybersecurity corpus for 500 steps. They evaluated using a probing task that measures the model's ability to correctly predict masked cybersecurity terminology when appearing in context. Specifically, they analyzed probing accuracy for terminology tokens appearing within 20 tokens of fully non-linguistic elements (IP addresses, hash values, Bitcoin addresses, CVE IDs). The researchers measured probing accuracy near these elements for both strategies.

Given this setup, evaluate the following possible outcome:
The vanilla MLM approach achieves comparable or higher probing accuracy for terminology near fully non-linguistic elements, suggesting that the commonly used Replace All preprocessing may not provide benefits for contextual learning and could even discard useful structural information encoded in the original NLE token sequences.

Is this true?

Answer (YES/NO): YES